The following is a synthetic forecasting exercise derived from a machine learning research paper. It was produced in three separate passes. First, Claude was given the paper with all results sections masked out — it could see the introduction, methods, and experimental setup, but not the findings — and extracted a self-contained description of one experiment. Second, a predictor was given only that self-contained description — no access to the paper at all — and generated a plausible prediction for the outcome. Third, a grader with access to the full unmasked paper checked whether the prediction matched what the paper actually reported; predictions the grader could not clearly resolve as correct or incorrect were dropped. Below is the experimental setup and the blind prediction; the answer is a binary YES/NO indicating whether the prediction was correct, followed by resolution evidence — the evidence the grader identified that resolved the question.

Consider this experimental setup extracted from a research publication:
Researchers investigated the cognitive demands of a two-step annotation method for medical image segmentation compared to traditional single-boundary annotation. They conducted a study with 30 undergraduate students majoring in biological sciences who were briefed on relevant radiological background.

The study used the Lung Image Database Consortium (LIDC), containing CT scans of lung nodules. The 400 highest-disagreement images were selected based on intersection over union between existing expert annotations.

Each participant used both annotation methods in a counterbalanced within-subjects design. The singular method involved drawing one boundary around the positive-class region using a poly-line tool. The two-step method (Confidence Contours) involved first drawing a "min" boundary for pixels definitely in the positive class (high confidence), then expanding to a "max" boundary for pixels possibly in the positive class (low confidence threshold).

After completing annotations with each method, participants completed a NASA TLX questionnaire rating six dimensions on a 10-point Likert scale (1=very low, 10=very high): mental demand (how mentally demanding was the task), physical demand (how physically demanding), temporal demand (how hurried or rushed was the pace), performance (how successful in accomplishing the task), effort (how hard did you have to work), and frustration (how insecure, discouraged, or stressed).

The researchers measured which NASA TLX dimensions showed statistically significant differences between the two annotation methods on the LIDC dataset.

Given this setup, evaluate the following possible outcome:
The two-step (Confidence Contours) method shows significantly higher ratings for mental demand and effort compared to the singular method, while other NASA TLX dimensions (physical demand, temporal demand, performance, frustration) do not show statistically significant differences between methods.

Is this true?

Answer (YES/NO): NO